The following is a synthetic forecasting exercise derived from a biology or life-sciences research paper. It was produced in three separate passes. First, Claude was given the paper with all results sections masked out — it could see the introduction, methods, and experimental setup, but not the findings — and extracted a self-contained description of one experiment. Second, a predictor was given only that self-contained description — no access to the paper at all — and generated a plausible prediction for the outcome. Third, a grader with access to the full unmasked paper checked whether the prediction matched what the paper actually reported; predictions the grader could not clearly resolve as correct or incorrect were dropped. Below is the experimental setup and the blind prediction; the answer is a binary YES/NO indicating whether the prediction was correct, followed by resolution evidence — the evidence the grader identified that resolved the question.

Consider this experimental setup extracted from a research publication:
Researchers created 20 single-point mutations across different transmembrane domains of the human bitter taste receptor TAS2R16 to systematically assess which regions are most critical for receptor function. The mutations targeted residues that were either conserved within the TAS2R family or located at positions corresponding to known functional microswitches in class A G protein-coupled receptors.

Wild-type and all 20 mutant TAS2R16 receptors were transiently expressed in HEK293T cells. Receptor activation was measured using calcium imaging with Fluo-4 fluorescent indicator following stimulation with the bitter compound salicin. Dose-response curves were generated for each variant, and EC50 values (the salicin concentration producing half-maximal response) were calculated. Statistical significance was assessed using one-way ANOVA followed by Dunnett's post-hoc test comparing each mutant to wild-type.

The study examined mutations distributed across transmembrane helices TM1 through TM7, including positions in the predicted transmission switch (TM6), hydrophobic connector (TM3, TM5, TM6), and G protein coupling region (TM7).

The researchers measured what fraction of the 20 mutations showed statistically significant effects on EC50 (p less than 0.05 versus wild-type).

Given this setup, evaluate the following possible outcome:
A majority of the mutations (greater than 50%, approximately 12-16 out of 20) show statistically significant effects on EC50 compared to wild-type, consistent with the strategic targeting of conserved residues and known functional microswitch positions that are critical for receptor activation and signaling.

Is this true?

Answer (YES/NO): YES